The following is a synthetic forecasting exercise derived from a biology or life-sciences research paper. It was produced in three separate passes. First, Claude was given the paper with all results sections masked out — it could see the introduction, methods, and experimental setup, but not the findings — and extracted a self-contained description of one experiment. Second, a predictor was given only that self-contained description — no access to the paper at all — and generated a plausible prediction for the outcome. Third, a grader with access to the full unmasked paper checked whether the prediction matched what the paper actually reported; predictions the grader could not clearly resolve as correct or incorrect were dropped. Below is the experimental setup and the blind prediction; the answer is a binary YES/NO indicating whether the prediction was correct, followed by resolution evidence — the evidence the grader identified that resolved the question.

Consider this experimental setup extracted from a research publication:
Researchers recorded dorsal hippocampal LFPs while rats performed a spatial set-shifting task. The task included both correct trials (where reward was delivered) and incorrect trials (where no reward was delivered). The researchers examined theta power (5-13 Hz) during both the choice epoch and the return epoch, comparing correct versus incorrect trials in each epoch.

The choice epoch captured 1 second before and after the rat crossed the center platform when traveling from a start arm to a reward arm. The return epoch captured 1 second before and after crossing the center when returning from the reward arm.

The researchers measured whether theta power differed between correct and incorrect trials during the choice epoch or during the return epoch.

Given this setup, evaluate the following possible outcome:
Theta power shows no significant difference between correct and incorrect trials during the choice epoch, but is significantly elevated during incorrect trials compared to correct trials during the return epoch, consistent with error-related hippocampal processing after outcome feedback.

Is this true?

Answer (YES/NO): NO